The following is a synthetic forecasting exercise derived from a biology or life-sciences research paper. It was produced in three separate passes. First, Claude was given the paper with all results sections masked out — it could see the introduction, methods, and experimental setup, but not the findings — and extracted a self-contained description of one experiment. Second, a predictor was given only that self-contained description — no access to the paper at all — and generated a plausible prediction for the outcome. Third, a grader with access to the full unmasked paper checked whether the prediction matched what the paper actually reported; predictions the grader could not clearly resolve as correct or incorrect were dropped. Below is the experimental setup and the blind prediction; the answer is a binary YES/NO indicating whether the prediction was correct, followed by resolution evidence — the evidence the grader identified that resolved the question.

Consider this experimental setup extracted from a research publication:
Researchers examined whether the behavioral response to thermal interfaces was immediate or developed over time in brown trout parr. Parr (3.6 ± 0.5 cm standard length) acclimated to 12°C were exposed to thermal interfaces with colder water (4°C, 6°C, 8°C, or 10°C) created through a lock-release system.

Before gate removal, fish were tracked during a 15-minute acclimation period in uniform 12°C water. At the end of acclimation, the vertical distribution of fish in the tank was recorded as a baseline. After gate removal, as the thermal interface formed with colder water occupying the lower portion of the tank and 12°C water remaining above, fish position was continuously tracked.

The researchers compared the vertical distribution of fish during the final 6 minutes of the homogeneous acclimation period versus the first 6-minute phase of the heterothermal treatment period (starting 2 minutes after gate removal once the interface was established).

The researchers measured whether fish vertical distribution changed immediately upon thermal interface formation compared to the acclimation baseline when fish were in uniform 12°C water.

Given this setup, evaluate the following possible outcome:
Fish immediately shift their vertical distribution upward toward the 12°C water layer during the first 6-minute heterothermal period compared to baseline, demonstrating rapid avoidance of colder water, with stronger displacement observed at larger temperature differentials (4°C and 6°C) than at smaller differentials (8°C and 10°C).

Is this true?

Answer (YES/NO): NO